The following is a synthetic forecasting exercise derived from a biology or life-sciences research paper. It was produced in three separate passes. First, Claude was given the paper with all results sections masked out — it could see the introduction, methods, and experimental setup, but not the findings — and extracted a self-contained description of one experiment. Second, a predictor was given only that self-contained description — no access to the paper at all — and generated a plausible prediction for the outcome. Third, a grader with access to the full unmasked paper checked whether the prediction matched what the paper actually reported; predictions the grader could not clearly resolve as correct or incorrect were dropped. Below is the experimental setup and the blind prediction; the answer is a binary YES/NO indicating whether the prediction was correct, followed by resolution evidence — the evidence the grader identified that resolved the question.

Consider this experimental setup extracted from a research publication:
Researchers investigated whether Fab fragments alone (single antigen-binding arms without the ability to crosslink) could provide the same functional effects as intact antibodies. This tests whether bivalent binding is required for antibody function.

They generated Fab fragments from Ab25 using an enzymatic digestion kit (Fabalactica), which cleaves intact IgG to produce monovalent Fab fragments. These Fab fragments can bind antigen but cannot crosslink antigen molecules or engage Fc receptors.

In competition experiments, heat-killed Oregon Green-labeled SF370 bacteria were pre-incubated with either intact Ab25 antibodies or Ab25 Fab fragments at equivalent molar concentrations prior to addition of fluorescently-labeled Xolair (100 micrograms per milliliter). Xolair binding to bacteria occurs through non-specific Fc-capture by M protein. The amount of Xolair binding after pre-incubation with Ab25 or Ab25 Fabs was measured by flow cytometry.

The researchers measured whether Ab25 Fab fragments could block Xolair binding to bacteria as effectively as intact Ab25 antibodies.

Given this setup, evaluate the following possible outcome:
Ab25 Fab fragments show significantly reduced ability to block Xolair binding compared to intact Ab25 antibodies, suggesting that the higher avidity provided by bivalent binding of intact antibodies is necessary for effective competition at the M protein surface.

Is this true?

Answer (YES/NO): YES